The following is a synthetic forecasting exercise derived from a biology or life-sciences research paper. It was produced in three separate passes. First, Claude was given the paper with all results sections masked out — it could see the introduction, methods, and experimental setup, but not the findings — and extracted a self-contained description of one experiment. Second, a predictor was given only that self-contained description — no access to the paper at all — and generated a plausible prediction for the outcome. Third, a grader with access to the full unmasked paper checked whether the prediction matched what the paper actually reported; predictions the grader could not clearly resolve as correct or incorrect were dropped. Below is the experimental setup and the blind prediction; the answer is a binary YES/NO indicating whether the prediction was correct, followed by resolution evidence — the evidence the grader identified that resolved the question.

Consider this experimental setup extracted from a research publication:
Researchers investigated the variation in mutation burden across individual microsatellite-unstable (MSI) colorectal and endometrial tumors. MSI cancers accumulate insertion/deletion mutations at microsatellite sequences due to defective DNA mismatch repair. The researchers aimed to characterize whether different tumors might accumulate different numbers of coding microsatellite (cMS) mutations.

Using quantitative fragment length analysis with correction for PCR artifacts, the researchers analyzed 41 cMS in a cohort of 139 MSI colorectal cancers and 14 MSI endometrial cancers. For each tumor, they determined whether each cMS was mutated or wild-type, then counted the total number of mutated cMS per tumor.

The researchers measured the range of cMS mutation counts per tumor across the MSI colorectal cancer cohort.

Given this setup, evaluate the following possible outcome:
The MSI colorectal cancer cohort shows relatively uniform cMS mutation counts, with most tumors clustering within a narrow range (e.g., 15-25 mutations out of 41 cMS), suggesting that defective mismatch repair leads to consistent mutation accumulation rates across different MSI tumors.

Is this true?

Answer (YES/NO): NO